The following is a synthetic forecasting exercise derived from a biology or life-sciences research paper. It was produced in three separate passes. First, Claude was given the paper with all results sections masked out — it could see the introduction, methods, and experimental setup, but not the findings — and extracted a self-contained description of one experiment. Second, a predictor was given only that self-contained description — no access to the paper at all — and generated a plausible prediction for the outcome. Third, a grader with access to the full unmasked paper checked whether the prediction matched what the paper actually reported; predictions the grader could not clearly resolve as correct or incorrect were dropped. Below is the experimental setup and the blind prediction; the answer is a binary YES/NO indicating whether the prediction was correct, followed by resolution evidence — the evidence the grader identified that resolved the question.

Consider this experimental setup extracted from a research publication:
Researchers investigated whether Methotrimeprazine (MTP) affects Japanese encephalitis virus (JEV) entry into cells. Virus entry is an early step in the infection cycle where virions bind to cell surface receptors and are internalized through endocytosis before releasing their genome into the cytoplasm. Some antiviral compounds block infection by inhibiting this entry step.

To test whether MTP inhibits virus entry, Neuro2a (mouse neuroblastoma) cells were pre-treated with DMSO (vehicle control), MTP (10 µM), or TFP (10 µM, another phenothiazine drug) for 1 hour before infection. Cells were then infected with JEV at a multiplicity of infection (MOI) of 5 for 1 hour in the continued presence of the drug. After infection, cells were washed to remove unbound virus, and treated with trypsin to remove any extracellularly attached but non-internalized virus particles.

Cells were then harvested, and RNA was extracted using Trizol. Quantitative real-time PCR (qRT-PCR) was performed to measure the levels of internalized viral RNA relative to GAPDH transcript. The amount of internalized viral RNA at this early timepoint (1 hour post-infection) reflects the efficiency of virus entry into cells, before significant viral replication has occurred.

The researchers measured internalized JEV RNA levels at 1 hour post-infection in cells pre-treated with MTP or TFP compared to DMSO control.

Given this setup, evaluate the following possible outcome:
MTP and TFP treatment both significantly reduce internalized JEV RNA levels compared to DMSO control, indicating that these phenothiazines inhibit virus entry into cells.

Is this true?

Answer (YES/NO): NO